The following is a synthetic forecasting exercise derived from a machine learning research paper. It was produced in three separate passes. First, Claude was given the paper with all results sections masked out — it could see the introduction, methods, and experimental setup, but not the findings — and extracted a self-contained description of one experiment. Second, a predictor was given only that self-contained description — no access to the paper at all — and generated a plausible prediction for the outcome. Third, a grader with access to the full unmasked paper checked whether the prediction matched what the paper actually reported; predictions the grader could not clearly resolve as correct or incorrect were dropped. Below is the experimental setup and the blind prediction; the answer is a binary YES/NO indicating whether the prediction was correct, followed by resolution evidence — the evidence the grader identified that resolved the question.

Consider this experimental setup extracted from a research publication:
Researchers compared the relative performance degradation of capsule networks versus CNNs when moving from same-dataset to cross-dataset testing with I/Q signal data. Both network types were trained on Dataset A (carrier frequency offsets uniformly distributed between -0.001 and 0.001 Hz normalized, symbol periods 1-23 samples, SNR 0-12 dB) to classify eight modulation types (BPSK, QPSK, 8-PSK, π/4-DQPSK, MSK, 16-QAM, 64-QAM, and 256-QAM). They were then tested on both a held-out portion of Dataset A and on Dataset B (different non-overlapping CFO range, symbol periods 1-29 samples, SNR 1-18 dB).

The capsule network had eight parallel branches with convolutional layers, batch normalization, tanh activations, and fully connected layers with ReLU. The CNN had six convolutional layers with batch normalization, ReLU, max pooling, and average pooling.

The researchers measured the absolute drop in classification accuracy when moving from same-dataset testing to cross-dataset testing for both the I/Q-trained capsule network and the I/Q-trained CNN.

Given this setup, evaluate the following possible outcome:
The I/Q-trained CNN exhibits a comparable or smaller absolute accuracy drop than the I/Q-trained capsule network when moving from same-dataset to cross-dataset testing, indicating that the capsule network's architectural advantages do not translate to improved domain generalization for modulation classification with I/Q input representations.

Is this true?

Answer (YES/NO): YES